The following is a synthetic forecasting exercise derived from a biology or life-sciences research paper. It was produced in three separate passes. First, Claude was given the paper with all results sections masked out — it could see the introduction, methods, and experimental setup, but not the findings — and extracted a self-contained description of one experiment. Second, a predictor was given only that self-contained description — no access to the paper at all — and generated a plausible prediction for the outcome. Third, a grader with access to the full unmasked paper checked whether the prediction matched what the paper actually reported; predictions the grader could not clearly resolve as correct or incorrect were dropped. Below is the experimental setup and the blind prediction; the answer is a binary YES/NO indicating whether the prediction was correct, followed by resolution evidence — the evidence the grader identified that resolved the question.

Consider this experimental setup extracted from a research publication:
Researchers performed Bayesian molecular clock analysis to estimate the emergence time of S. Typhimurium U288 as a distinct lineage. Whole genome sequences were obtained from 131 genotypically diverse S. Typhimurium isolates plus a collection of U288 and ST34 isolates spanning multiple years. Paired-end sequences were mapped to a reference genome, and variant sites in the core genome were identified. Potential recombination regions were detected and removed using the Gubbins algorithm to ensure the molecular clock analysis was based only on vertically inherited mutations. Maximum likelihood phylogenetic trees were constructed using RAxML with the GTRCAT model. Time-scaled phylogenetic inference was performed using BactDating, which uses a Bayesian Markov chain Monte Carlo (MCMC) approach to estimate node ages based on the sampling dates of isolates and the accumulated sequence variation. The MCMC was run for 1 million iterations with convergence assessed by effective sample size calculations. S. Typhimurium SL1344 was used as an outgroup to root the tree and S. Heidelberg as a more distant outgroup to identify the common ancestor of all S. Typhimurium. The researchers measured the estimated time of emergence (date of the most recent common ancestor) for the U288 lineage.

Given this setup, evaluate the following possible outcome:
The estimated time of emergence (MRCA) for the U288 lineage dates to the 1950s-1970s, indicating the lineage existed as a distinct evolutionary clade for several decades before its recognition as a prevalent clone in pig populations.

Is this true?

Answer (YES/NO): NO